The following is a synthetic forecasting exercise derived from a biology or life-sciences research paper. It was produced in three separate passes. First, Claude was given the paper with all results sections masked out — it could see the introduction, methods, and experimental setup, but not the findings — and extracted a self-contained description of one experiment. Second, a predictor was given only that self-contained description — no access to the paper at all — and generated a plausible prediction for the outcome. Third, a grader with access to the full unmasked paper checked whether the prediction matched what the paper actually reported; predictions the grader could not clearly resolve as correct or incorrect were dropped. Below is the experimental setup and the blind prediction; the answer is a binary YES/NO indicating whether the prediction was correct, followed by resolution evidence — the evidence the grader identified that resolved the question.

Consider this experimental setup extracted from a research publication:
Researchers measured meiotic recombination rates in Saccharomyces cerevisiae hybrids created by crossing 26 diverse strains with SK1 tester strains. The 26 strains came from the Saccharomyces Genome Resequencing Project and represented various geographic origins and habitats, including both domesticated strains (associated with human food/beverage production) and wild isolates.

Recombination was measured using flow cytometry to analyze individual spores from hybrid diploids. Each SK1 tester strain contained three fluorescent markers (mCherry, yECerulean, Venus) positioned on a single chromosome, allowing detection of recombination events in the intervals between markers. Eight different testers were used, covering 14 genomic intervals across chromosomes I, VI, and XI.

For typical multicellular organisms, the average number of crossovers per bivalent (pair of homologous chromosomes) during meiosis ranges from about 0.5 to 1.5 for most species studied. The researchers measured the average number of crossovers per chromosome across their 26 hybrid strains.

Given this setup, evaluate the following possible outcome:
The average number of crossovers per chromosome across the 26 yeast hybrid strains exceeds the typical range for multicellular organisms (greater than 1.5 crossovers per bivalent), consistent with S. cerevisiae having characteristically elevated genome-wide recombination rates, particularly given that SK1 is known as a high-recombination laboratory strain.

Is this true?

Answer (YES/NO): YES